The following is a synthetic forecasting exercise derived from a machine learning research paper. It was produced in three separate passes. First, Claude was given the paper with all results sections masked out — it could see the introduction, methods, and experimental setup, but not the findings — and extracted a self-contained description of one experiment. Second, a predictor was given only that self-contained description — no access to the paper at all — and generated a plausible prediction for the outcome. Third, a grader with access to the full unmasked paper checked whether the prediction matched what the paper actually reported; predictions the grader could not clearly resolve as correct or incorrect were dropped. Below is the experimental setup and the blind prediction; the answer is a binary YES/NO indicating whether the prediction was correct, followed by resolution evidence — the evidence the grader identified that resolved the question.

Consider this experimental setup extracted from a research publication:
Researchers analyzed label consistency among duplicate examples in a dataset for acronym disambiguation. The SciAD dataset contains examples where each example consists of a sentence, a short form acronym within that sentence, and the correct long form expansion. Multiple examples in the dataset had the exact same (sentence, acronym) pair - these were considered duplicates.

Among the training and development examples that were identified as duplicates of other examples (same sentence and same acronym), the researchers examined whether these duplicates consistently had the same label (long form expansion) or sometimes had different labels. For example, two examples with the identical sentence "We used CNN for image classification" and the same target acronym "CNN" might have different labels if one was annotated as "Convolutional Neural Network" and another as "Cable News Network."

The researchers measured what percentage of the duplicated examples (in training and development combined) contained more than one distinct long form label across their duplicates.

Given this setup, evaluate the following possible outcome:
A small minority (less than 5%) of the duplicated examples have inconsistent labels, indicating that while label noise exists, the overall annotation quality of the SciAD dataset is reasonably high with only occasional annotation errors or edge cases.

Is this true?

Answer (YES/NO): NO